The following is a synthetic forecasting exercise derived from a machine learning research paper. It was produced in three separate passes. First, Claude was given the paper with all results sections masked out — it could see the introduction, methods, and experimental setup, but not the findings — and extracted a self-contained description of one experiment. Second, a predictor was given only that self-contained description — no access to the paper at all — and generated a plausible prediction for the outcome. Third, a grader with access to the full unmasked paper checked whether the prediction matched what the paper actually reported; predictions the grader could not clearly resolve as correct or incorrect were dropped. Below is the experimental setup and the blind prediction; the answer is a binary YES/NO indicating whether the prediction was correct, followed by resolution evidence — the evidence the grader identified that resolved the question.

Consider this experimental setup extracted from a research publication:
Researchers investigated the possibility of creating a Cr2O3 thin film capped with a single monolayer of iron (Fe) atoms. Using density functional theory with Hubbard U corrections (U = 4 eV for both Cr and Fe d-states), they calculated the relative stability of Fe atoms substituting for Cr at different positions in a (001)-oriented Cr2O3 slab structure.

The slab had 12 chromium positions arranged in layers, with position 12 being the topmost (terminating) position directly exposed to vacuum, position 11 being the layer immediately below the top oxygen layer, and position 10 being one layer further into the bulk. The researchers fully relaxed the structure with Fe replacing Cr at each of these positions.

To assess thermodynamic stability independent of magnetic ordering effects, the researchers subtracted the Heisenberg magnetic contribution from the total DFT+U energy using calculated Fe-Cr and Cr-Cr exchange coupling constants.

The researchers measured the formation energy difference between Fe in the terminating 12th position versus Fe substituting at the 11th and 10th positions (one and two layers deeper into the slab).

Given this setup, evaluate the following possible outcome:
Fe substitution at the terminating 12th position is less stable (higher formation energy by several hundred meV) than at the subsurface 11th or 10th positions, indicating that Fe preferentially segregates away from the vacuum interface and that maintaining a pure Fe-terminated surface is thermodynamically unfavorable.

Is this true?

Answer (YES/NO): NO